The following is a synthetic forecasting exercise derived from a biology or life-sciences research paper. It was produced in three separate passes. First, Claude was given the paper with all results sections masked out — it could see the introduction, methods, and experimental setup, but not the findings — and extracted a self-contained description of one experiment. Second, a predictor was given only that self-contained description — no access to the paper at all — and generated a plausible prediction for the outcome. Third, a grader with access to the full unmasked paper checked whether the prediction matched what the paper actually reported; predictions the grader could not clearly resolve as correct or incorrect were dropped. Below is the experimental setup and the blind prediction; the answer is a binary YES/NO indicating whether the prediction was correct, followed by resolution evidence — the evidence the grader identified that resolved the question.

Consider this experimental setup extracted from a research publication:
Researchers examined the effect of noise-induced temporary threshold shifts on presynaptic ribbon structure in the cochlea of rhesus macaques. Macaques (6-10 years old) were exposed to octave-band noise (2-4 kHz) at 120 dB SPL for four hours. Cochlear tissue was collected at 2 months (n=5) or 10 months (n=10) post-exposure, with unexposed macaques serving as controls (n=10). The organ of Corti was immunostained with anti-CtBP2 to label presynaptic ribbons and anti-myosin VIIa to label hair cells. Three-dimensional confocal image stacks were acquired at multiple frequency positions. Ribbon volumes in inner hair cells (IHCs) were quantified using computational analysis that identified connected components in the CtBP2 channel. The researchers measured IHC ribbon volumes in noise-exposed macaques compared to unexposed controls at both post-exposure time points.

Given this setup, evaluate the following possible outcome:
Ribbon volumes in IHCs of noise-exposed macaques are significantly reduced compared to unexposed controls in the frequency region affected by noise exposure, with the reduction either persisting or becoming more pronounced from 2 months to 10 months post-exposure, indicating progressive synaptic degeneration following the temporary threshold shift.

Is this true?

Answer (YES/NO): NO